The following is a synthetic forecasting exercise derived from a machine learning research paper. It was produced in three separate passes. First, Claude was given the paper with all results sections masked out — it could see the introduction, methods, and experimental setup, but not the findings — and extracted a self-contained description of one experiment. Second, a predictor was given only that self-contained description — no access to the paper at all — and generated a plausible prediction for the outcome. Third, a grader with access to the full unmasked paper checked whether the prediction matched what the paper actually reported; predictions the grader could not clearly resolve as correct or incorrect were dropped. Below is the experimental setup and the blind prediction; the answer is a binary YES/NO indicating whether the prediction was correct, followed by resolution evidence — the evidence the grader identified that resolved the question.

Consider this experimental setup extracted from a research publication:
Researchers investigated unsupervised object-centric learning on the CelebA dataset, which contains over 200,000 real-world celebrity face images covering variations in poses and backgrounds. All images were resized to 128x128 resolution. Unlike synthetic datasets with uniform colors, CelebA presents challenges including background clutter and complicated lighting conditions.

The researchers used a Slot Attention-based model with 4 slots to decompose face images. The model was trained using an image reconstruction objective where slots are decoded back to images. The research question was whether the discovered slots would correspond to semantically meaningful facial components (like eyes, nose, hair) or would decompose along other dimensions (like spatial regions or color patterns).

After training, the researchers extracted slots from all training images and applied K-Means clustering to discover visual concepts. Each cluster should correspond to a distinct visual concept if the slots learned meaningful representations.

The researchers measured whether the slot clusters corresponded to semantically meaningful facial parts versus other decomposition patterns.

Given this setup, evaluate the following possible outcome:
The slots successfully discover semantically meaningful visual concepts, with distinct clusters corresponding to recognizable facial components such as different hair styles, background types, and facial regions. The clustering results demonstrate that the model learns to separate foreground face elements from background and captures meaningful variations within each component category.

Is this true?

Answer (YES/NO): YES